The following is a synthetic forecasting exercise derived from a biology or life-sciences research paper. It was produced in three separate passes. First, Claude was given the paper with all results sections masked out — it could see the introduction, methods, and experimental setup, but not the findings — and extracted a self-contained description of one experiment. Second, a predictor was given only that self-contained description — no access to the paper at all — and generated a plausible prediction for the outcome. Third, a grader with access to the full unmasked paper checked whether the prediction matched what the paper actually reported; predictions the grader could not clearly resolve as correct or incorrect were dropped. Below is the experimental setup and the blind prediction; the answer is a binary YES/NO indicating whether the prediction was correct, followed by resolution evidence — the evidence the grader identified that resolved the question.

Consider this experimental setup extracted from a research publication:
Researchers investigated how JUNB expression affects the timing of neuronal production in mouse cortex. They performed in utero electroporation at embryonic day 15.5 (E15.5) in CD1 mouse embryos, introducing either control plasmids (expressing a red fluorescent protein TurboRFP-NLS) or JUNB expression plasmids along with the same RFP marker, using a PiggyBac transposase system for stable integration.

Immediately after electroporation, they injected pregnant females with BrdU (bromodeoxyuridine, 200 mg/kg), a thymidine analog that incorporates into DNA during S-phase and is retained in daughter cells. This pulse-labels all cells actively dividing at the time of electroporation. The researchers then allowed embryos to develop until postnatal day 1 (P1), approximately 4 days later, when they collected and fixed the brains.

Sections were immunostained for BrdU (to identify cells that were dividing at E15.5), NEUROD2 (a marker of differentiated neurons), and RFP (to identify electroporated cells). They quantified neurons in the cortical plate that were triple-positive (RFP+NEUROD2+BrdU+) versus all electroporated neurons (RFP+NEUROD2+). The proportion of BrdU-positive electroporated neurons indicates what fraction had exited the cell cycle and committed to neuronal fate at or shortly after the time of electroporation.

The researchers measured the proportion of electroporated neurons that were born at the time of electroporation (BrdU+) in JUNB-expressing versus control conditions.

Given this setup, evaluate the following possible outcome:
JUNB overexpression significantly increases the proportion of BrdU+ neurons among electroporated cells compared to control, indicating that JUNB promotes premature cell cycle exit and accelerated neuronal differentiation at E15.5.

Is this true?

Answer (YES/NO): NO